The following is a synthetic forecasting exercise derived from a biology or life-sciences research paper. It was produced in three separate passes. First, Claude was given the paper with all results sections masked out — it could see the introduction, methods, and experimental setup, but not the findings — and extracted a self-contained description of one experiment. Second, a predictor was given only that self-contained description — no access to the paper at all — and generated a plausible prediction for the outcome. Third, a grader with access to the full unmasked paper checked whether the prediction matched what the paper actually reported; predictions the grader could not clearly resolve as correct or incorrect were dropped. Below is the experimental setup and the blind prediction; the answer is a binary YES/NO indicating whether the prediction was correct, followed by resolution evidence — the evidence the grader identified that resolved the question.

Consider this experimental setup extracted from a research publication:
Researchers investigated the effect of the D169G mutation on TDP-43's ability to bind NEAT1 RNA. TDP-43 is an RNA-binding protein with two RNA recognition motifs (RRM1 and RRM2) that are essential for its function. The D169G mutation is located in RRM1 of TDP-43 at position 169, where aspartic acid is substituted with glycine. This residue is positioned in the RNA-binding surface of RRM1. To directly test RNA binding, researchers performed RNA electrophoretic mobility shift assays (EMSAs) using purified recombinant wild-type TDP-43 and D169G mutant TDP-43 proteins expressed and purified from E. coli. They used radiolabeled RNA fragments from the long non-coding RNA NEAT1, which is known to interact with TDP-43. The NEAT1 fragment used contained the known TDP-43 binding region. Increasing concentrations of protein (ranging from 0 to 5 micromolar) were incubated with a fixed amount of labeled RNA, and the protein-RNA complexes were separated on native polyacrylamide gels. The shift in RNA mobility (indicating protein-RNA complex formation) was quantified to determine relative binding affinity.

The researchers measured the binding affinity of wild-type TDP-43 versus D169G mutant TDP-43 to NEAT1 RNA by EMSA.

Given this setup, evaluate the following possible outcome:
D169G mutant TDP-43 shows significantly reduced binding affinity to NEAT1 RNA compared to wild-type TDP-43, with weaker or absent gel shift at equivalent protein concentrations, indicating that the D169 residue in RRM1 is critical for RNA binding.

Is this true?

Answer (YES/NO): YES